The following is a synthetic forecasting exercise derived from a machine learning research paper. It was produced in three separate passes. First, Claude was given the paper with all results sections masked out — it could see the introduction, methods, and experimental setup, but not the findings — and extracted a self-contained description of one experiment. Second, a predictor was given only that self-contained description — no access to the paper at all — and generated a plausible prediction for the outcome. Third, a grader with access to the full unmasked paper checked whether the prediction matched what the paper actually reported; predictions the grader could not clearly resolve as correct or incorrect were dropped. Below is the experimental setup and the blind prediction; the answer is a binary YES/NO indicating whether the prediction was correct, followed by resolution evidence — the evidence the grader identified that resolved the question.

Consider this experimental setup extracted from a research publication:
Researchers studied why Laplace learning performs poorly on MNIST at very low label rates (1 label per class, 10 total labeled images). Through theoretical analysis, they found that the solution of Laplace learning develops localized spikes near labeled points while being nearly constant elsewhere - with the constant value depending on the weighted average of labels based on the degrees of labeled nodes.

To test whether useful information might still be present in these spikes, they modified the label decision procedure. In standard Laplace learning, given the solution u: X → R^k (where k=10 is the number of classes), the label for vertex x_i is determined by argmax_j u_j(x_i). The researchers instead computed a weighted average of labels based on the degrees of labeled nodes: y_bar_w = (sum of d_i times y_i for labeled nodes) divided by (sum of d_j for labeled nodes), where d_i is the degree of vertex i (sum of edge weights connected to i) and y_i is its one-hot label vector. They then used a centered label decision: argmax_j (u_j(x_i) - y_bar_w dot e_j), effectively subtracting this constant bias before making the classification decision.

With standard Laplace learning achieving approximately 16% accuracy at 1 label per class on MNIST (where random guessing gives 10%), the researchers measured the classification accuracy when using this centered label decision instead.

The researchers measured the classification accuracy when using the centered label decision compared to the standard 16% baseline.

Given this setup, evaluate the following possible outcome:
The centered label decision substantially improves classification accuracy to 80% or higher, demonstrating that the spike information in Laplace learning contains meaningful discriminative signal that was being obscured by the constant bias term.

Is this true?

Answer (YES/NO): YES